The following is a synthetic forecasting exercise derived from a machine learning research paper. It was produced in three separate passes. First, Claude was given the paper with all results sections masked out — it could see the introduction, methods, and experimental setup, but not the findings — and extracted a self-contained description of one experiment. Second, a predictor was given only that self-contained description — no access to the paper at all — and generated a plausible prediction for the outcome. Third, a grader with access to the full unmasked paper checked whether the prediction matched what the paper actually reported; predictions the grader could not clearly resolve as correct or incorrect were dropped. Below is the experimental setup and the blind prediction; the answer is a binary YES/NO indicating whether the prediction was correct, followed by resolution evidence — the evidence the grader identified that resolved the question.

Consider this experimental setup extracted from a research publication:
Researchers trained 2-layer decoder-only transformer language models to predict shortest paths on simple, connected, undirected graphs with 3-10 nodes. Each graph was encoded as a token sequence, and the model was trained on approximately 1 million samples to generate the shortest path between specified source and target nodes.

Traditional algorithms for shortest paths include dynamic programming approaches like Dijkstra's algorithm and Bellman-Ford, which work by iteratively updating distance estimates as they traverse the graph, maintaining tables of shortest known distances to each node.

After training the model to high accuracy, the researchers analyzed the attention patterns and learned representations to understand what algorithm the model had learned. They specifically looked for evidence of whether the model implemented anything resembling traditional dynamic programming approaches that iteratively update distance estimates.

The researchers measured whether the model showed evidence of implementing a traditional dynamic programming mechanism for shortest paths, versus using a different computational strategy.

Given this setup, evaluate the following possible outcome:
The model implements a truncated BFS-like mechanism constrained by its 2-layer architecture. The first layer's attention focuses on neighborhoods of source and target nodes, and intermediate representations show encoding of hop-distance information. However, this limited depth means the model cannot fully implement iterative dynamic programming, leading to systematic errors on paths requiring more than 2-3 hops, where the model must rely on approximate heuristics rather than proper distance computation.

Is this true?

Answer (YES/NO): NO